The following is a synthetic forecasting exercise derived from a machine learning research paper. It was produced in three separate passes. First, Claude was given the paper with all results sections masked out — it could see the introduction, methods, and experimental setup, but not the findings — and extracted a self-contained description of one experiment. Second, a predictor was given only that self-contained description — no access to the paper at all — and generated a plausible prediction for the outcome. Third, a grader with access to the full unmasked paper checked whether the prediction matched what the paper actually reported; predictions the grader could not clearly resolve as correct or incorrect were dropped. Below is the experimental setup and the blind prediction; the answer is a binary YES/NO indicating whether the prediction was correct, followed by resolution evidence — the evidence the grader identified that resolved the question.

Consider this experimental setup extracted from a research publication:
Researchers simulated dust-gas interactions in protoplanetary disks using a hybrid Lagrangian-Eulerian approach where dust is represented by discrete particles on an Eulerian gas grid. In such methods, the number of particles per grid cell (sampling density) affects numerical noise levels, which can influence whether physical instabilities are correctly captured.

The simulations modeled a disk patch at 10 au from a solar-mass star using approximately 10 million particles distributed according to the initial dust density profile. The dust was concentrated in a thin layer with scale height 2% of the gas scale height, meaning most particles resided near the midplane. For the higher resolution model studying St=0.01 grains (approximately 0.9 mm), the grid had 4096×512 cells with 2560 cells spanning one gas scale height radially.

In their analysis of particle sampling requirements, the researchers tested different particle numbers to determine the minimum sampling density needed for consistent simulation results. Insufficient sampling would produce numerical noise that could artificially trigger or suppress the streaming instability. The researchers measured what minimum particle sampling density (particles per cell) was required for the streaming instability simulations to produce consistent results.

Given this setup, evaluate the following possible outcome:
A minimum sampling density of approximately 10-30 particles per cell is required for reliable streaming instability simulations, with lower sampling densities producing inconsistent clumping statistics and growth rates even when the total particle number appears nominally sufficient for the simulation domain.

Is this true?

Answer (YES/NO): NO